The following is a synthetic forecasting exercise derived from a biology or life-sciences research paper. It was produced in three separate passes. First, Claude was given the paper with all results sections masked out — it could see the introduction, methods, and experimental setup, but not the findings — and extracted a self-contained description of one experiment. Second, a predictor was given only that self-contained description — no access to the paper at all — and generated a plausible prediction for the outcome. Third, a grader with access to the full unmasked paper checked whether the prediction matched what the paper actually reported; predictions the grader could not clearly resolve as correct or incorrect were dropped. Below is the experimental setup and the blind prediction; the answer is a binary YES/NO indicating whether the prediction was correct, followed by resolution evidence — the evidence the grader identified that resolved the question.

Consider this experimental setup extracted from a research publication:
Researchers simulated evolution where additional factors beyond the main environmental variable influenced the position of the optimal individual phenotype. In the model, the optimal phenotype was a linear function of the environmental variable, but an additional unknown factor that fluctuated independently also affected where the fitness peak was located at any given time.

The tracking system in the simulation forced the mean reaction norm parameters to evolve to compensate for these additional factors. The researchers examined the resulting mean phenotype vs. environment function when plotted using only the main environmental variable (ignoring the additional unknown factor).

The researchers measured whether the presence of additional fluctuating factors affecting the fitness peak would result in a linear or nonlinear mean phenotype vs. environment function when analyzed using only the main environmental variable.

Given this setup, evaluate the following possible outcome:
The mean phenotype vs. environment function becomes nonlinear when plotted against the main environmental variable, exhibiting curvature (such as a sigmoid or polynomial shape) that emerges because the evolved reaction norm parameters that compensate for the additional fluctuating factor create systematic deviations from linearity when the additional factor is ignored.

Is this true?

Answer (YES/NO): YES